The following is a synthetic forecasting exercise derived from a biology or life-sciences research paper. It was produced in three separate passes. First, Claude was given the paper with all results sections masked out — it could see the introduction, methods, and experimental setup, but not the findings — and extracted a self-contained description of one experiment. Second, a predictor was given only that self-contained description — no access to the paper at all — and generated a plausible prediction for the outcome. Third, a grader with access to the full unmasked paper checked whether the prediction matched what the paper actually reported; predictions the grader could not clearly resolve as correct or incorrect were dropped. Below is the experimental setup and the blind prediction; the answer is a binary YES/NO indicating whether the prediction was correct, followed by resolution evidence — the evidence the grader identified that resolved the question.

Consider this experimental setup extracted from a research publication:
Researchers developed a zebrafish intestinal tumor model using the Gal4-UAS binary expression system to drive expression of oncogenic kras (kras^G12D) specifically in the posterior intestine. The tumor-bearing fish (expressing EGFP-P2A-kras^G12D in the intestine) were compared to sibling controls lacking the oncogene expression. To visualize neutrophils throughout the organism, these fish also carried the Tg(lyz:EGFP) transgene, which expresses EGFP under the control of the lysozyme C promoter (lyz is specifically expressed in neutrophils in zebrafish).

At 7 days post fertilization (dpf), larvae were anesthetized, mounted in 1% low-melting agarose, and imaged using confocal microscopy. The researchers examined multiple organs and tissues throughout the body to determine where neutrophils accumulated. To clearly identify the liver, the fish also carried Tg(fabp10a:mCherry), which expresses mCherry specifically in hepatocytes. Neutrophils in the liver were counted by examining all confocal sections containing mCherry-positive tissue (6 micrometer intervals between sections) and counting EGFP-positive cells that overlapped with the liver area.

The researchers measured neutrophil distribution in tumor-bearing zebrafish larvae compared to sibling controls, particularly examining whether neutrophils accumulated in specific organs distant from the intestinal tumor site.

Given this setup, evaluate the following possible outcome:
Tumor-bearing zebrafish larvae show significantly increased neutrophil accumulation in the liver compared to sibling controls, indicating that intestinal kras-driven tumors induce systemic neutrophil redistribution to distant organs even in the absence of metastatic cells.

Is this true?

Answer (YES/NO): YES